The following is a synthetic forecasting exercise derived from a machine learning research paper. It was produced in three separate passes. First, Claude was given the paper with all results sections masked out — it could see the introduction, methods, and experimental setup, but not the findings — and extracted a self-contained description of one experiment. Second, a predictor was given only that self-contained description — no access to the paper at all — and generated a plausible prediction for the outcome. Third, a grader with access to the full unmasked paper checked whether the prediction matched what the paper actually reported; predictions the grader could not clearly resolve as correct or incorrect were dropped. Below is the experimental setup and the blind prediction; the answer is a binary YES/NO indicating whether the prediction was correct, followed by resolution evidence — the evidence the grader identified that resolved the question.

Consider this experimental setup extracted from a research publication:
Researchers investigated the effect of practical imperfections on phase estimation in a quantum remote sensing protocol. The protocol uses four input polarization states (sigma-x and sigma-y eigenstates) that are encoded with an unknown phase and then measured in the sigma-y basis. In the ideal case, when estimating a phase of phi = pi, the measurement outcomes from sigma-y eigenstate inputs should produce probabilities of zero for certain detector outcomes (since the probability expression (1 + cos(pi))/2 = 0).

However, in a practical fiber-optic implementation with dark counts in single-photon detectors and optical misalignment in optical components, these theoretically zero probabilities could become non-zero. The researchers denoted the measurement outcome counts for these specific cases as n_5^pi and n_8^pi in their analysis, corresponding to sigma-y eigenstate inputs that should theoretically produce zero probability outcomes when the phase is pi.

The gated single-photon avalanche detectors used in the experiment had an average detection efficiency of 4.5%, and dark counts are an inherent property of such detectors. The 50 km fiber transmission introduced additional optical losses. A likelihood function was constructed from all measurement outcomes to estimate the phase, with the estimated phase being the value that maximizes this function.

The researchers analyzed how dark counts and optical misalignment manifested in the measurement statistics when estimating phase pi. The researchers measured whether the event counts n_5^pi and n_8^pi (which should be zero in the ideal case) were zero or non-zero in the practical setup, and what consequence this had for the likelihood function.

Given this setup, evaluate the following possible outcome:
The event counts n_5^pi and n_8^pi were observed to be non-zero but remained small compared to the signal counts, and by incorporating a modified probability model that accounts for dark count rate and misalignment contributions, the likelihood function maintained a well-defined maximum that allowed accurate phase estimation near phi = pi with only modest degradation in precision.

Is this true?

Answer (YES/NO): NO